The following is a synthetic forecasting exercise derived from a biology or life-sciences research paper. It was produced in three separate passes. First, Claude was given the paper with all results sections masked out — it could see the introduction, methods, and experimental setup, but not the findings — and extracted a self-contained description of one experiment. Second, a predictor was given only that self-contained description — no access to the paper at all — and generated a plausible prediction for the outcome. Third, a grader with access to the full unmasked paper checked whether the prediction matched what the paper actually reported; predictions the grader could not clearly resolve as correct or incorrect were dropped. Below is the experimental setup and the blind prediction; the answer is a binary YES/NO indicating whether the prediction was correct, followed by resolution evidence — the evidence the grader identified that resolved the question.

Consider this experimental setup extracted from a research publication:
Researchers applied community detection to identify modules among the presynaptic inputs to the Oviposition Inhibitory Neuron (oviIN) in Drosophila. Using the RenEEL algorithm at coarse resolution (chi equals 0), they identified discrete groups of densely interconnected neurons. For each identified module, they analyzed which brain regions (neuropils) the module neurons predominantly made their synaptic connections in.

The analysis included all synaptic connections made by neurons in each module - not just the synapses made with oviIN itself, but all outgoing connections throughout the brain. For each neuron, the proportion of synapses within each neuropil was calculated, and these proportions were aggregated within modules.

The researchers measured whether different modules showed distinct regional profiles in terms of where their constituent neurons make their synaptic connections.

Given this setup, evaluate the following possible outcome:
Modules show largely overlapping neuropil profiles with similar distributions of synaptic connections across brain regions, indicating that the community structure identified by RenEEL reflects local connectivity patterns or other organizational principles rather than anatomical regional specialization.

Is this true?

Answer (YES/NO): YES